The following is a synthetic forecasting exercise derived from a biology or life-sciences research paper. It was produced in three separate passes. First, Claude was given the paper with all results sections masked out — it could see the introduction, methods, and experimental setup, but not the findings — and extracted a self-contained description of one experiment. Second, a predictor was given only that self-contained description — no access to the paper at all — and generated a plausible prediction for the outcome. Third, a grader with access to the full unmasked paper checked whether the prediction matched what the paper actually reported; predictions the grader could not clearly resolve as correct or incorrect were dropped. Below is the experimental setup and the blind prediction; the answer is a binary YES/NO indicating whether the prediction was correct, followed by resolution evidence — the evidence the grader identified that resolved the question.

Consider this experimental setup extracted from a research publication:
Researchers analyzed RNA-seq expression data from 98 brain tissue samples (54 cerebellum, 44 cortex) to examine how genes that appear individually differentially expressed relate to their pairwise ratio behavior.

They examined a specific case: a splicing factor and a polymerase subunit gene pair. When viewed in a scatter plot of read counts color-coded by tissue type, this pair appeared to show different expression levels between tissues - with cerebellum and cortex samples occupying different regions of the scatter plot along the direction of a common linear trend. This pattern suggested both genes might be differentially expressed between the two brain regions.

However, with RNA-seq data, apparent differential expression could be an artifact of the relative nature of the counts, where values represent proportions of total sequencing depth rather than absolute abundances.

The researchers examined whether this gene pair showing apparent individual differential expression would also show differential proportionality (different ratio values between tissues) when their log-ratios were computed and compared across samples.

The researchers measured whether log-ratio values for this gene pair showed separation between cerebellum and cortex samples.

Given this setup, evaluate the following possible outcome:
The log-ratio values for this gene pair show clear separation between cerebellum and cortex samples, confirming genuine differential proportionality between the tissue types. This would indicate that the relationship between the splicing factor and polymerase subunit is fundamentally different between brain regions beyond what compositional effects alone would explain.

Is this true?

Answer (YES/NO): NO